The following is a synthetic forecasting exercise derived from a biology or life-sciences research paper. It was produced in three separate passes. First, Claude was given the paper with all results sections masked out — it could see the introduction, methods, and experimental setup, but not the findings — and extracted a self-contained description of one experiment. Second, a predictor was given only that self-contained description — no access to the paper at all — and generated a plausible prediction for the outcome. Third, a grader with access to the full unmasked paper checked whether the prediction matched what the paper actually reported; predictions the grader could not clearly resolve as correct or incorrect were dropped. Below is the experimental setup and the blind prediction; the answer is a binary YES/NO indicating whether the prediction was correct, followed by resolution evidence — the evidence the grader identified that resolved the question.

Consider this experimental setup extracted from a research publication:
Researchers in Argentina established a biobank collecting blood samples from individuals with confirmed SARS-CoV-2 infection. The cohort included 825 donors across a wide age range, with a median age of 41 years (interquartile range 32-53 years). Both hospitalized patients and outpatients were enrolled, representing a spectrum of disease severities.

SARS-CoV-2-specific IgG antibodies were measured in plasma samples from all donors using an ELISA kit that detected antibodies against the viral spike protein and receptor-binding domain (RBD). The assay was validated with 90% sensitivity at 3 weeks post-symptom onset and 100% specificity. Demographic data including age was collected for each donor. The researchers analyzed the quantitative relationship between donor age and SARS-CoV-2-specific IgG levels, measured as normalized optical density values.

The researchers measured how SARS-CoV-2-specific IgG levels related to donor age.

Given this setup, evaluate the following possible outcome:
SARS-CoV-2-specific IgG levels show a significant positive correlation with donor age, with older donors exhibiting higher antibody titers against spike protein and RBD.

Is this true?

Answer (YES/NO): YES